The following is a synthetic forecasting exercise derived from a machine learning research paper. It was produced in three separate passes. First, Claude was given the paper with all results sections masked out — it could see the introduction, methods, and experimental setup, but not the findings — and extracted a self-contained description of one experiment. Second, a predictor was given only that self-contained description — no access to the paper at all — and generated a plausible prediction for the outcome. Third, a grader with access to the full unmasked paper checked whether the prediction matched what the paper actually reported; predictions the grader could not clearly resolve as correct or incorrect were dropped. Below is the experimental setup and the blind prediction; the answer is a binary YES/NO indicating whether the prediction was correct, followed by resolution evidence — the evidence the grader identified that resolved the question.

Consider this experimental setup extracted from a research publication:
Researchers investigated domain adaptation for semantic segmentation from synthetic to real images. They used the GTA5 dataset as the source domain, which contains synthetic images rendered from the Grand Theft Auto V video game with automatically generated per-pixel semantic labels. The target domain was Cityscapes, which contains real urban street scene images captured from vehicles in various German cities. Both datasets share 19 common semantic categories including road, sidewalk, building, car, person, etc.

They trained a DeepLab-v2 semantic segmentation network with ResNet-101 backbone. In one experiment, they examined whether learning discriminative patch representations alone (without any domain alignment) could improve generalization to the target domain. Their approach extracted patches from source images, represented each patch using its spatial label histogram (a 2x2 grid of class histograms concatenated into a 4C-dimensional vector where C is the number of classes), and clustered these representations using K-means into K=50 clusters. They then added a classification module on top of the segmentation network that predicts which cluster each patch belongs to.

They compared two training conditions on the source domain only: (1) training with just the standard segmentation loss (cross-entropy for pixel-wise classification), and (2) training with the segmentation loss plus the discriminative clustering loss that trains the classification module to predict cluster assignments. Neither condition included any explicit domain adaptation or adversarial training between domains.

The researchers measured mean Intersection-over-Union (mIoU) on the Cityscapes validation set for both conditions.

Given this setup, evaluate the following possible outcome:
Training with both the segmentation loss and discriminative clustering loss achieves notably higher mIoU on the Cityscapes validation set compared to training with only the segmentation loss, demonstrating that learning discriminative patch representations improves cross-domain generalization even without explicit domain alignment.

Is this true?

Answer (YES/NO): YES